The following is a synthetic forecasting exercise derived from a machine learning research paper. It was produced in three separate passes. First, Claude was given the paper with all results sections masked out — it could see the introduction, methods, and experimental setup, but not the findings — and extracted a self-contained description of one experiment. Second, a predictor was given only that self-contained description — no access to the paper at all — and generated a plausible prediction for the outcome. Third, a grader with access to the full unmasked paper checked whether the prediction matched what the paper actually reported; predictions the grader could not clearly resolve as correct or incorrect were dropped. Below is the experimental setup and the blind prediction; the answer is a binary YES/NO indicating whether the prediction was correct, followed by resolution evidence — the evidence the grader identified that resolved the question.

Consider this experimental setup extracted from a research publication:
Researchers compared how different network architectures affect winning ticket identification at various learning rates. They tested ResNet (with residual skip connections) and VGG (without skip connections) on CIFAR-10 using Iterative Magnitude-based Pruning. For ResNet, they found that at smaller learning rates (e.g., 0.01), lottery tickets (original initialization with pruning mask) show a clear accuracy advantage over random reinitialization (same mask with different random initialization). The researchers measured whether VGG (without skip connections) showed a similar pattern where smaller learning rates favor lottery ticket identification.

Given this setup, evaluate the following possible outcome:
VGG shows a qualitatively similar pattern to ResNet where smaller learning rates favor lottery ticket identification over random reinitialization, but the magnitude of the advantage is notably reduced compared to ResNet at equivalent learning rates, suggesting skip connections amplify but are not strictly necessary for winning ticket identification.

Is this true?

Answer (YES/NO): NO